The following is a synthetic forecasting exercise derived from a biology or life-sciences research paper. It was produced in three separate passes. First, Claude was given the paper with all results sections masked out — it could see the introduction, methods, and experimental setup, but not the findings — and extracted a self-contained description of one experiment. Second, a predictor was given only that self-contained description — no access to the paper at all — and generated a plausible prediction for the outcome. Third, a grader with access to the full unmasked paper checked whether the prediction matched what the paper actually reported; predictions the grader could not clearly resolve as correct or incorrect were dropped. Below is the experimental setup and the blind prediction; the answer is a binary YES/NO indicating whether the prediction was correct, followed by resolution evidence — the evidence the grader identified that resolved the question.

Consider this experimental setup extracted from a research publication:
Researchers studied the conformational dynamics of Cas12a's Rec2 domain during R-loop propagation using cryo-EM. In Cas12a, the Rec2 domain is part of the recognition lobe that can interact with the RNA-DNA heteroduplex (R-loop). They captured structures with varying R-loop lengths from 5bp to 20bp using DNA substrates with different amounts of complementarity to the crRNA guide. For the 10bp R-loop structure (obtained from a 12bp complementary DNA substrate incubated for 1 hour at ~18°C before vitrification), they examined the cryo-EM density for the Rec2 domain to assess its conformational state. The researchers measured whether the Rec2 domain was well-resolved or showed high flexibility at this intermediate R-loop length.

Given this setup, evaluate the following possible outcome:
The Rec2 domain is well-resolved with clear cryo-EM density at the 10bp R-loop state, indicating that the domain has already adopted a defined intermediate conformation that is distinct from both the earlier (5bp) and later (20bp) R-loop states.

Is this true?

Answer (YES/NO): NO